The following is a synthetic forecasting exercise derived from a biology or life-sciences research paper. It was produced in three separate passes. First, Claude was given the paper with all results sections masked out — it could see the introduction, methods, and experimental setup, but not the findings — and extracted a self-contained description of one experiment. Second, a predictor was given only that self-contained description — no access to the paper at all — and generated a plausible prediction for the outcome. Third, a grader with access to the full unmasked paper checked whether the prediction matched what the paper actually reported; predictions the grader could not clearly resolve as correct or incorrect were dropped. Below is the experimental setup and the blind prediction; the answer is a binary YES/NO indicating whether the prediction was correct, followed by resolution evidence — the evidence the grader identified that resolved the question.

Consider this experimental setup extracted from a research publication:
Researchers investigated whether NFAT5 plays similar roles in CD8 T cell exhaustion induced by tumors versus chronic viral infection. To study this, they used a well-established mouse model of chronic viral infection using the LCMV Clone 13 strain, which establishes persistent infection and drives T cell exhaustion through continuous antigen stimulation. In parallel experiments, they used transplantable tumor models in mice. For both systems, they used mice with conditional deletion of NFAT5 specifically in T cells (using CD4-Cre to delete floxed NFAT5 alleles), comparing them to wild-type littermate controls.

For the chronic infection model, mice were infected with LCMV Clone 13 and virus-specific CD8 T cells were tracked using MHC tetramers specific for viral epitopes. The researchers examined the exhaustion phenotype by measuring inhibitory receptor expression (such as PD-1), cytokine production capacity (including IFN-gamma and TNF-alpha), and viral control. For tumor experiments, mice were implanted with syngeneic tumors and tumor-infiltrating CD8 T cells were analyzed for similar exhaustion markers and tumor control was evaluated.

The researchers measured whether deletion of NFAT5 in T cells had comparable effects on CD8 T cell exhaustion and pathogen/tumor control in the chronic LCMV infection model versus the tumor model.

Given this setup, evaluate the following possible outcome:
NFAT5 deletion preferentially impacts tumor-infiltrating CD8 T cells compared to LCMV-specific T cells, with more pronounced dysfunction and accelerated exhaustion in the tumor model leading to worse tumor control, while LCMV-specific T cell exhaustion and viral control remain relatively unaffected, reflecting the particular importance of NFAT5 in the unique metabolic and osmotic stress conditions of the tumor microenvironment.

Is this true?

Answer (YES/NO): NO